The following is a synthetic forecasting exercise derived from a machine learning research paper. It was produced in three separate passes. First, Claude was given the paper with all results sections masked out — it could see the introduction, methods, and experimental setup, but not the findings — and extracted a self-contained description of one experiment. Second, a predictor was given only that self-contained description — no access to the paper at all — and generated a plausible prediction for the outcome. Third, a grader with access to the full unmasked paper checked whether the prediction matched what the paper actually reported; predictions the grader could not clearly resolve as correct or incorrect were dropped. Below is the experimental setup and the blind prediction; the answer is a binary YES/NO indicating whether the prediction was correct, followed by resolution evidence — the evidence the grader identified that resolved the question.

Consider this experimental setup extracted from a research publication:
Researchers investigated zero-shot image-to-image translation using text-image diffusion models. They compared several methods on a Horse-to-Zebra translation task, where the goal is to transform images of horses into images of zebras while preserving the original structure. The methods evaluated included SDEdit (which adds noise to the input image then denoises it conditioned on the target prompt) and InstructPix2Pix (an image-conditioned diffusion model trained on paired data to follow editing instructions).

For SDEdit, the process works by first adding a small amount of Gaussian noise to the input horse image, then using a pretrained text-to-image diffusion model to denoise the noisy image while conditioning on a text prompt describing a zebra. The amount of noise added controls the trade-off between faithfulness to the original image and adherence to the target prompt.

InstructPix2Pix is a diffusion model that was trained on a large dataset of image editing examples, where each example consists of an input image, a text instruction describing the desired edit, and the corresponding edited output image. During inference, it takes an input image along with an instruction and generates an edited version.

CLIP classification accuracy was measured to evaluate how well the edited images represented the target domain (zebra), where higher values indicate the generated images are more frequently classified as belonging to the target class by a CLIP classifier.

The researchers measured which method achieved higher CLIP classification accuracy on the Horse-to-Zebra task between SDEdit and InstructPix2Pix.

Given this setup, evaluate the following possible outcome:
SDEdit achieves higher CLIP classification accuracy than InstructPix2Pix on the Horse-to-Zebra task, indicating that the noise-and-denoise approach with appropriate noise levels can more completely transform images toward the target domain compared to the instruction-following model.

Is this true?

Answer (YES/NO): YES